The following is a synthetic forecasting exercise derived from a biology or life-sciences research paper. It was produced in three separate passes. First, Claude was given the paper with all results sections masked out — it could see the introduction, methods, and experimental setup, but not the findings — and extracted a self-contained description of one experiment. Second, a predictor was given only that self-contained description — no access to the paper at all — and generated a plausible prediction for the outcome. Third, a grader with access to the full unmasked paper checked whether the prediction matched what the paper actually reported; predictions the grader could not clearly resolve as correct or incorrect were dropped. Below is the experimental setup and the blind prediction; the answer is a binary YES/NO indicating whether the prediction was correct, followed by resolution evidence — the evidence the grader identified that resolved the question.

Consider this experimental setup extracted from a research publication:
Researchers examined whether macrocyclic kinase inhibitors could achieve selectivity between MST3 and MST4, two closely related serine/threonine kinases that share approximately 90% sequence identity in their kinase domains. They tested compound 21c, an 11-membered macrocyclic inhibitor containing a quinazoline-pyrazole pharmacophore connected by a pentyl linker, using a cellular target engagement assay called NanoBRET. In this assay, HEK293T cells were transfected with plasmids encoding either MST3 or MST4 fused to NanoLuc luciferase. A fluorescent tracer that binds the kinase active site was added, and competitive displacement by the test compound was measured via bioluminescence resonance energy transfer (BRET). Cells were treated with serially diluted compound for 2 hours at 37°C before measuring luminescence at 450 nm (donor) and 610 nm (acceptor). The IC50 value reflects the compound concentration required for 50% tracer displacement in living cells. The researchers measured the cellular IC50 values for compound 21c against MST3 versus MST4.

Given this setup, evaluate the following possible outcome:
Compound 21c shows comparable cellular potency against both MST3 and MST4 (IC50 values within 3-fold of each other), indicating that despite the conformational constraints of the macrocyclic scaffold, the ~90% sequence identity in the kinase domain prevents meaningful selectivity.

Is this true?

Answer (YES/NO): NO